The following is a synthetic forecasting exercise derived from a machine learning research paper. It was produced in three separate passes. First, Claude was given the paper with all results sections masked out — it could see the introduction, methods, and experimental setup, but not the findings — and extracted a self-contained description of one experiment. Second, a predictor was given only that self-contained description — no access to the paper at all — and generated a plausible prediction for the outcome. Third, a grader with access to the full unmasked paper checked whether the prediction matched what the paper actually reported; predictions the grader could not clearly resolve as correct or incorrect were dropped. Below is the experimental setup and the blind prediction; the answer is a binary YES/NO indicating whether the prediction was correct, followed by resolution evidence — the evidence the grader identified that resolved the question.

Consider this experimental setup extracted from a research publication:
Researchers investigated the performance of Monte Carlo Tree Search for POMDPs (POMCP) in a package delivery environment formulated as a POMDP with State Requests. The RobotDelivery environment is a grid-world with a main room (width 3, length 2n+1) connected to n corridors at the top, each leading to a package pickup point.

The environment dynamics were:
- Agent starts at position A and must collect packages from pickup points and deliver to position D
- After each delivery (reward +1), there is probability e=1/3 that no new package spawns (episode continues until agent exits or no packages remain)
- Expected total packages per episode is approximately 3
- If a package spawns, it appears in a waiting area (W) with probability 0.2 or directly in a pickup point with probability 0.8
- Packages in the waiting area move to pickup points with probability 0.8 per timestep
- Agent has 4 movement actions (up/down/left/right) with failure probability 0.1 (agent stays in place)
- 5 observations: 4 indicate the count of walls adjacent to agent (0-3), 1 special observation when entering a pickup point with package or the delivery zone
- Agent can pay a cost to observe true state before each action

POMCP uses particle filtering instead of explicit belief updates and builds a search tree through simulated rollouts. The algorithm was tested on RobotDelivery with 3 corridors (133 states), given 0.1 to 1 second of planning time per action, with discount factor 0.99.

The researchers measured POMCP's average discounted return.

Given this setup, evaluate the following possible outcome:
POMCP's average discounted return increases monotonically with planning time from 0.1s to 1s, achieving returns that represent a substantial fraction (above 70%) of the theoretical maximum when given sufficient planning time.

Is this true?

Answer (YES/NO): NO